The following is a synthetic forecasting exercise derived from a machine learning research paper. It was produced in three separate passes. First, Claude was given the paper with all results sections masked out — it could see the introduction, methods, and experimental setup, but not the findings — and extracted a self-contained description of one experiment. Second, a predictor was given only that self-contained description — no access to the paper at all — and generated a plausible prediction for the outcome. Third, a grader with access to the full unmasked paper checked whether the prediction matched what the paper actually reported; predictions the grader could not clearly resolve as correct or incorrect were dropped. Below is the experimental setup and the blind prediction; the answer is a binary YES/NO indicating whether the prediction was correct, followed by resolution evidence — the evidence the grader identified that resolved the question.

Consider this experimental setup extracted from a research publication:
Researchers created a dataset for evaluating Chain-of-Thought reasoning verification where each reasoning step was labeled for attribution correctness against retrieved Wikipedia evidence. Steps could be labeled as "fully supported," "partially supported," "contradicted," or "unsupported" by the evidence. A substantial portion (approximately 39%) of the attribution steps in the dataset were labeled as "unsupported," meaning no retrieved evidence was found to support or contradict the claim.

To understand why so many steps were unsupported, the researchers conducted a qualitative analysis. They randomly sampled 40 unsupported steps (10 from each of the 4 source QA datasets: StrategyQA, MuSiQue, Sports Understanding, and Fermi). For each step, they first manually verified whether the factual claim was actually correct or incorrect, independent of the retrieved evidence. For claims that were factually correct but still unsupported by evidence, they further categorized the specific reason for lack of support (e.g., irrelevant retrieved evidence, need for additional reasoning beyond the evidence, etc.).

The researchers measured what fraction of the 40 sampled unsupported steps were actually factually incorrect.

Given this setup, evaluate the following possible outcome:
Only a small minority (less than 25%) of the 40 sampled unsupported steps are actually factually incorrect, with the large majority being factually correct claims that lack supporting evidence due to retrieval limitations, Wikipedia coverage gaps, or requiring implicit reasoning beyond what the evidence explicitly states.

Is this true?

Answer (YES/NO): NO